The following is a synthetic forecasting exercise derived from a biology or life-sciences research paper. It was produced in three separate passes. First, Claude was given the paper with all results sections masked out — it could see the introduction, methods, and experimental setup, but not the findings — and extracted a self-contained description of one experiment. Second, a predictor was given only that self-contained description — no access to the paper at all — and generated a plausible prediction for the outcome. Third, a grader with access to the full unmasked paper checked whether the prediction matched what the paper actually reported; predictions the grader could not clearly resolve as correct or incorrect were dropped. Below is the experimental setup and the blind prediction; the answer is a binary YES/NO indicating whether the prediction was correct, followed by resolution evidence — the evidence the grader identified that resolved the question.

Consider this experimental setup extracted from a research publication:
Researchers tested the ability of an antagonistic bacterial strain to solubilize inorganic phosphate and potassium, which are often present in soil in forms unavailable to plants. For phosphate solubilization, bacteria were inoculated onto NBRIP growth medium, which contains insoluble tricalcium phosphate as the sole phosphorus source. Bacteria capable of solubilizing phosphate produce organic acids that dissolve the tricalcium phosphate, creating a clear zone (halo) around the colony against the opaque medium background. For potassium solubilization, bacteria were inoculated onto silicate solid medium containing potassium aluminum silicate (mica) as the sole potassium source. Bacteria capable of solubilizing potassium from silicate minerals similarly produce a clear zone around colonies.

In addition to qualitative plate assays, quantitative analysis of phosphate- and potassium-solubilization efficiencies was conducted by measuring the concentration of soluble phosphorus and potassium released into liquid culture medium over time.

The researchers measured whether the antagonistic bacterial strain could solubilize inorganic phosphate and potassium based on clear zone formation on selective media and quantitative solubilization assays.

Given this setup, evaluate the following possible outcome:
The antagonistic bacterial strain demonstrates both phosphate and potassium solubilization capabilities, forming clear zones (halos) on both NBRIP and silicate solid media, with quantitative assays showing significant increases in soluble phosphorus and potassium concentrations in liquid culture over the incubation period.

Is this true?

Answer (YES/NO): YES